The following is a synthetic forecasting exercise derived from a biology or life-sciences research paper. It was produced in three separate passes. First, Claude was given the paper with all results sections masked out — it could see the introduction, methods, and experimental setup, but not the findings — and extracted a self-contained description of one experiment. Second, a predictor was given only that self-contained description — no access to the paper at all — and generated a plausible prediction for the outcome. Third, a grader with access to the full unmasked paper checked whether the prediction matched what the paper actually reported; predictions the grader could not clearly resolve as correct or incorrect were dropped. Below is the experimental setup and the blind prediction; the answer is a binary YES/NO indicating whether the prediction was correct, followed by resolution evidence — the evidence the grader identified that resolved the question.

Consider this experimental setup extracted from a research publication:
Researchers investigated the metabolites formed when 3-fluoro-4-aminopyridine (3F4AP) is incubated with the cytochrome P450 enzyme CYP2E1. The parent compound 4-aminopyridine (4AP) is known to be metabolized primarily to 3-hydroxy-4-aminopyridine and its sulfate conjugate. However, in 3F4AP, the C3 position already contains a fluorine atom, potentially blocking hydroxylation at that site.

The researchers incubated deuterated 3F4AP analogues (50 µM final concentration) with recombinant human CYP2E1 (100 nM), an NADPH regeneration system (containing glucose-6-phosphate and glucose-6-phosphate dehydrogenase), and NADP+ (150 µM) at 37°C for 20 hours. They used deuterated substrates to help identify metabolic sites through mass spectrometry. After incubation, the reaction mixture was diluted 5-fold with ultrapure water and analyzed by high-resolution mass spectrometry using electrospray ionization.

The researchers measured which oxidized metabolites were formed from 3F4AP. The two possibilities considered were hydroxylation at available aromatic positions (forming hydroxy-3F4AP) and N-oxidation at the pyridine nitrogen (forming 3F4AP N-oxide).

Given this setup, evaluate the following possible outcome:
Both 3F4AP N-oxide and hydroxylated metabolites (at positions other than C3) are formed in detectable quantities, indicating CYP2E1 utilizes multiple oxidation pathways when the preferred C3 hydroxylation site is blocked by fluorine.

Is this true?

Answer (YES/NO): YES